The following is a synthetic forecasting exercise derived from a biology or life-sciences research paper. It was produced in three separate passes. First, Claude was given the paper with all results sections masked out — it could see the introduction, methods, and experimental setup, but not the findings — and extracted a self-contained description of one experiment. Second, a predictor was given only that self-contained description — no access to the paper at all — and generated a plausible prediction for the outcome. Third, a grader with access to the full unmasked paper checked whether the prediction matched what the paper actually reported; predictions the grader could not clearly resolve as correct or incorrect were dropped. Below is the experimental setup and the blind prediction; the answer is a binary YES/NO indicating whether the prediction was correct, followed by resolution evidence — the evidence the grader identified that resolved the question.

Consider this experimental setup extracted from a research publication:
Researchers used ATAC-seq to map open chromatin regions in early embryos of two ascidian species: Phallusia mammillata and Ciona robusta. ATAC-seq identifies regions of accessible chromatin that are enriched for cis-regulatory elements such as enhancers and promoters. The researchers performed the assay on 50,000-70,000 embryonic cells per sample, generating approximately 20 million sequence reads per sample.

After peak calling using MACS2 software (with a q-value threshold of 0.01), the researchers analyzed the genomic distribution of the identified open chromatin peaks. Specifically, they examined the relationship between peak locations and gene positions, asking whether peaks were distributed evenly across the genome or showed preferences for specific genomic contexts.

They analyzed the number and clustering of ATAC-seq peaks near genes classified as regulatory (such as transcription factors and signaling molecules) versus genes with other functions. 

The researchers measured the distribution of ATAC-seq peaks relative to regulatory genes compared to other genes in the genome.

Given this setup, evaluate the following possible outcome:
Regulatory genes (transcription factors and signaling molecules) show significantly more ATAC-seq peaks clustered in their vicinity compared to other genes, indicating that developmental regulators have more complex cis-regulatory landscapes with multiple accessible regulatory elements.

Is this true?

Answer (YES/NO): YES